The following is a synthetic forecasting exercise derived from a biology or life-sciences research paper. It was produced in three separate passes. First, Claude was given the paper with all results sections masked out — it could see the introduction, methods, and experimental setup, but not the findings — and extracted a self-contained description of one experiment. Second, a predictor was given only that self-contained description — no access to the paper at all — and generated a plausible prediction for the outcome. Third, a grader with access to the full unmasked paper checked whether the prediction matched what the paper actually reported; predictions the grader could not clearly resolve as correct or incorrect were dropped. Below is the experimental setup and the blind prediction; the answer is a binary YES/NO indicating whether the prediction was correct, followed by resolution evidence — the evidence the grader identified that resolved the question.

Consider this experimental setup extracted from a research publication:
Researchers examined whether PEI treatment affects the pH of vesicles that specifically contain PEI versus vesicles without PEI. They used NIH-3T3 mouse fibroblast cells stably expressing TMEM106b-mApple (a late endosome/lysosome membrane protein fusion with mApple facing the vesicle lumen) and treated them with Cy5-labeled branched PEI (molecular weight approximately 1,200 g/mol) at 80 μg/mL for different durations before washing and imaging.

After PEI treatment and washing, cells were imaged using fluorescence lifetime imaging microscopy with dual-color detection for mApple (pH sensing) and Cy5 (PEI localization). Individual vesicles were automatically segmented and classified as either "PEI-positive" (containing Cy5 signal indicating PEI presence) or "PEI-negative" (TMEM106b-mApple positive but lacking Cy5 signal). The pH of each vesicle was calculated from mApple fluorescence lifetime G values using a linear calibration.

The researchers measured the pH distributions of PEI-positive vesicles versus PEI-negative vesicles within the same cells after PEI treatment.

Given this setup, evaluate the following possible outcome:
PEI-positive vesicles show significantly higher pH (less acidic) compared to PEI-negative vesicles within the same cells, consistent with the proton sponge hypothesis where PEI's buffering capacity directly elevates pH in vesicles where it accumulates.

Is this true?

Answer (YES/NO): NO